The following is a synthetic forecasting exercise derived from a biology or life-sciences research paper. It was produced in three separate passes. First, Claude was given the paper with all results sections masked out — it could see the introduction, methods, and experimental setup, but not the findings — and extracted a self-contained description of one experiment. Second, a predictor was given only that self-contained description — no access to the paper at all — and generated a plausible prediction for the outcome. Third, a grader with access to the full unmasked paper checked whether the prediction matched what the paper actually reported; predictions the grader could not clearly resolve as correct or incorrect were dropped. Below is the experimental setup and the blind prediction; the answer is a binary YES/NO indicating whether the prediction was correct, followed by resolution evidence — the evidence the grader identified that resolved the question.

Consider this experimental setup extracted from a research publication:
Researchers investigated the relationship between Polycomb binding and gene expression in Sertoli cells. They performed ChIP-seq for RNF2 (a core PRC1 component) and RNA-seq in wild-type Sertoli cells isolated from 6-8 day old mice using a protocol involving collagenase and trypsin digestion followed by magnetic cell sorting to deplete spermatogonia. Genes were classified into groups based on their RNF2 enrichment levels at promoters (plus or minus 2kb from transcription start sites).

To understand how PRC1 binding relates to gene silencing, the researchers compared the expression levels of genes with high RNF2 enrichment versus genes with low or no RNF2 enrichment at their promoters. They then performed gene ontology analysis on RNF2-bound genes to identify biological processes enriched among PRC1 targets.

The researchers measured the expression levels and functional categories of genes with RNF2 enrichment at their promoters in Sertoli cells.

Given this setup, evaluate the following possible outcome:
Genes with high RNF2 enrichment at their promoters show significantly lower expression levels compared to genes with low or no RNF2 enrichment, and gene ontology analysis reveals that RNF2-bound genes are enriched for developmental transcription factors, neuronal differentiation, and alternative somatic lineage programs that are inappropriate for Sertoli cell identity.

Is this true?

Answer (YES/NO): YES